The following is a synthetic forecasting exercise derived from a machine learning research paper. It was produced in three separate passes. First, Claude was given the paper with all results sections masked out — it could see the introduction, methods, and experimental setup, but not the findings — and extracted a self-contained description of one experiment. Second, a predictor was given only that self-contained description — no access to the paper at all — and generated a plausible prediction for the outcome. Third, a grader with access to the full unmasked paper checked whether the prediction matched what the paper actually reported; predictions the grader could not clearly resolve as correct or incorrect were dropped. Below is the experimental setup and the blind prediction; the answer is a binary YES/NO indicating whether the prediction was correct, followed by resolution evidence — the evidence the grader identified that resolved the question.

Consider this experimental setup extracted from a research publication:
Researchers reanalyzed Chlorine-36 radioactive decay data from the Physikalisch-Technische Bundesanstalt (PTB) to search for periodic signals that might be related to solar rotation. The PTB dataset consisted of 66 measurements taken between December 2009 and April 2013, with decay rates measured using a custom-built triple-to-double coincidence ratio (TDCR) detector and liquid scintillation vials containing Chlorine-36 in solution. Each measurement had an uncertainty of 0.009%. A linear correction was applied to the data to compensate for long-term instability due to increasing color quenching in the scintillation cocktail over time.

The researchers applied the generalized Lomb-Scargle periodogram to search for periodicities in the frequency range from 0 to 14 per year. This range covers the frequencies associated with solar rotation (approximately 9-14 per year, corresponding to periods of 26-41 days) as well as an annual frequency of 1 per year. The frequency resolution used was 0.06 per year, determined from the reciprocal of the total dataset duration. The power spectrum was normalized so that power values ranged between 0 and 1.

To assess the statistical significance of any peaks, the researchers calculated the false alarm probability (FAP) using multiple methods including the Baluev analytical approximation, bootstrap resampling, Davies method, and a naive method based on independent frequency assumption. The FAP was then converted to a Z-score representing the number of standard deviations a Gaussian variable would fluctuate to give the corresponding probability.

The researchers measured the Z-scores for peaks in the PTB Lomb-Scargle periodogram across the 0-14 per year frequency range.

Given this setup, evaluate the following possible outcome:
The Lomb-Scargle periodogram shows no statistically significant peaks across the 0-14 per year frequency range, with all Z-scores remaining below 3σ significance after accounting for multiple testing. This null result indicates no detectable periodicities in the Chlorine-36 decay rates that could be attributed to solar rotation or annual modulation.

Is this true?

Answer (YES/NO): YES